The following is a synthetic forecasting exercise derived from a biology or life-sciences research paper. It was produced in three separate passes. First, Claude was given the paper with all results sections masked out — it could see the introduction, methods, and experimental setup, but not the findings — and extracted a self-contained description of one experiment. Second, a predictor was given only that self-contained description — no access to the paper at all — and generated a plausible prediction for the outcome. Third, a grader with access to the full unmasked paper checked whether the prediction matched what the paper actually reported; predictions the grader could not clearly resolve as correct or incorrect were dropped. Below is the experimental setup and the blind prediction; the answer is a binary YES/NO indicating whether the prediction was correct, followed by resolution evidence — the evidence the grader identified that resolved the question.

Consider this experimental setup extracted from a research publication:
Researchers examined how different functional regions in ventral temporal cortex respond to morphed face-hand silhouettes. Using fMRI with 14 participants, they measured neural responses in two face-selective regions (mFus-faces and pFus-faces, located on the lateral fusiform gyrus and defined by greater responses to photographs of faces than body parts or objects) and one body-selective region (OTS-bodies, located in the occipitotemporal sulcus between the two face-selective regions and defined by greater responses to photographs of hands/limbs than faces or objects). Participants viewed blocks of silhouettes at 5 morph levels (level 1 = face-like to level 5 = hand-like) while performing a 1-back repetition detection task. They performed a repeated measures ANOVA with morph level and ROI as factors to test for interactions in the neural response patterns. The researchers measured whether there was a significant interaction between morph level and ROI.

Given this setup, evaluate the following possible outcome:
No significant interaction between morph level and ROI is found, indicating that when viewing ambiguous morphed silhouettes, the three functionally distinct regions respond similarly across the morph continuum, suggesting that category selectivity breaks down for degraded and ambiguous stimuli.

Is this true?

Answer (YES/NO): NO